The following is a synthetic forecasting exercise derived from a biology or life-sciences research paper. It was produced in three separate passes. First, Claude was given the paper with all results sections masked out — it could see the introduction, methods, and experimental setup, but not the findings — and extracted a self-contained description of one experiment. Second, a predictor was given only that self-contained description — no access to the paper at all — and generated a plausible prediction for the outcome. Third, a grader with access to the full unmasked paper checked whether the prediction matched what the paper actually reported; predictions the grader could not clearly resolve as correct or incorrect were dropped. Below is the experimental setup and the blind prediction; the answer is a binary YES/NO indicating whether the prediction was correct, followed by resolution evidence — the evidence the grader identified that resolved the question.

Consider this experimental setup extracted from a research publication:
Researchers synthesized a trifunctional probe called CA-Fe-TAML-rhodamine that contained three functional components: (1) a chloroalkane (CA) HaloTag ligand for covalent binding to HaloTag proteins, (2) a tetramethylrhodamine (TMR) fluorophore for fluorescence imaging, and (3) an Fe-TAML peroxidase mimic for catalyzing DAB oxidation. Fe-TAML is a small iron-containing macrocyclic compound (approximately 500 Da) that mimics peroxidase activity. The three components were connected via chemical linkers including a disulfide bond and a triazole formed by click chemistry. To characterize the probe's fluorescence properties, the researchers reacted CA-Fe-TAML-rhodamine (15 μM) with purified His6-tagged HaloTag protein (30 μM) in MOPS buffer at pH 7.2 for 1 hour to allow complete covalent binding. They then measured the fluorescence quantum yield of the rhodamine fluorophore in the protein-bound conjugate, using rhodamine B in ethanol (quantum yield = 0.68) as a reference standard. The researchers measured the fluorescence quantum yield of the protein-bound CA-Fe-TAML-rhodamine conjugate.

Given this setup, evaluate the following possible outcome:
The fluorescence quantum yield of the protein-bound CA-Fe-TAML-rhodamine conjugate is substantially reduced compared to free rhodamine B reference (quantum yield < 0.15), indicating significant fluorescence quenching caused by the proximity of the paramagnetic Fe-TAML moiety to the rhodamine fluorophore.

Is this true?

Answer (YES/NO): YES